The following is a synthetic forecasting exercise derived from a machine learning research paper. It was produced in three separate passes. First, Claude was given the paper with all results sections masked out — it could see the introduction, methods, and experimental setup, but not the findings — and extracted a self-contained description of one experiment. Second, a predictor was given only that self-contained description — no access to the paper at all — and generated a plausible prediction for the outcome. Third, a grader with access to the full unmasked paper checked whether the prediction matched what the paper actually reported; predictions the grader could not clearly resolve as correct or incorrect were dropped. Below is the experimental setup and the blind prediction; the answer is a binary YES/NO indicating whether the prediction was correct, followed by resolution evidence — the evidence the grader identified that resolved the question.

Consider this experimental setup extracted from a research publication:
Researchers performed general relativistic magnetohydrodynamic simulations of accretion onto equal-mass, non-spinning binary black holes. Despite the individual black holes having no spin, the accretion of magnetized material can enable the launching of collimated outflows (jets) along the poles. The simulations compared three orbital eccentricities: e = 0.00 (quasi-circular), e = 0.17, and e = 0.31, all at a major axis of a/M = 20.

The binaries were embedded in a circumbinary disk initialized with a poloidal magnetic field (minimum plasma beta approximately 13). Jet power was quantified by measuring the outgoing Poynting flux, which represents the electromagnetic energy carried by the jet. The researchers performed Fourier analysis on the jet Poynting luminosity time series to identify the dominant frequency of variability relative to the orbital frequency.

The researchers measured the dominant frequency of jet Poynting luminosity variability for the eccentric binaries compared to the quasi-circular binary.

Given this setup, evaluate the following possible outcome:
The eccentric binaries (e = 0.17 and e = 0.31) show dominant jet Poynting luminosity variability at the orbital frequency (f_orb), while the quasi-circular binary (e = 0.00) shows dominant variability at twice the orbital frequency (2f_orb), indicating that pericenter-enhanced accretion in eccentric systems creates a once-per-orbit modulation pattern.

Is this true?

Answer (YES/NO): NO